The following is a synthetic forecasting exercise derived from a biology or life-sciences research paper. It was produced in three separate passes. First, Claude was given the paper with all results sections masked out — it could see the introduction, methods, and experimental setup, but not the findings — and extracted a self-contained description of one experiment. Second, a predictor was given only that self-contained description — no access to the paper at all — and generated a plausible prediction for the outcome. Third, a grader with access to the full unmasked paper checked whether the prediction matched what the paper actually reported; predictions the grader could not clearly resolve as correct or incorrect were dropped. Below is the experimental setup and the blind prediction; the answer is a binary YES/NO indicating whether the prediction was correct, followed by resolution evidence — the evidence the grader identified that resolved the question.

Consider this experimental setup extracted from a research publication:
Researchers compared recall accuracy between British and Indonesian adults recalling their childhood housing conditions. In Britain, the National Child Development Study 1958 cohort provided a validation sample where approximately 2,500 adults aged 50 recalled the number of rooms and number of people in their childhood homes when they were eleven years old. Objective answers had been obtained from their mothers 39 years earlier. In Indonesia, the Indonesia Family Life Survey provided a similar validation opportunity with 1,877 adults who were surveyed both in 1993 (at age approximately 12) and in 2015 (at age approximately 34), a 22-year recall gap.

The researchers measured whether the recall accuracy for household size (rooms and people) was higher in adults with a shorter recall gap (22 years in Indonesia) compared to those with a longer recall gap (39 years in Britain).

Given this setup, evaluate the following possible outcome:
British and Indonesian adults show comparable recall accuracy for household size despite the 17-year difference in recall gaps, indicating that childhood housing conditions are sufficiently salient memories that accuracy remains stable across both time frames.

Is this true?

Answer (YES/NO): NO